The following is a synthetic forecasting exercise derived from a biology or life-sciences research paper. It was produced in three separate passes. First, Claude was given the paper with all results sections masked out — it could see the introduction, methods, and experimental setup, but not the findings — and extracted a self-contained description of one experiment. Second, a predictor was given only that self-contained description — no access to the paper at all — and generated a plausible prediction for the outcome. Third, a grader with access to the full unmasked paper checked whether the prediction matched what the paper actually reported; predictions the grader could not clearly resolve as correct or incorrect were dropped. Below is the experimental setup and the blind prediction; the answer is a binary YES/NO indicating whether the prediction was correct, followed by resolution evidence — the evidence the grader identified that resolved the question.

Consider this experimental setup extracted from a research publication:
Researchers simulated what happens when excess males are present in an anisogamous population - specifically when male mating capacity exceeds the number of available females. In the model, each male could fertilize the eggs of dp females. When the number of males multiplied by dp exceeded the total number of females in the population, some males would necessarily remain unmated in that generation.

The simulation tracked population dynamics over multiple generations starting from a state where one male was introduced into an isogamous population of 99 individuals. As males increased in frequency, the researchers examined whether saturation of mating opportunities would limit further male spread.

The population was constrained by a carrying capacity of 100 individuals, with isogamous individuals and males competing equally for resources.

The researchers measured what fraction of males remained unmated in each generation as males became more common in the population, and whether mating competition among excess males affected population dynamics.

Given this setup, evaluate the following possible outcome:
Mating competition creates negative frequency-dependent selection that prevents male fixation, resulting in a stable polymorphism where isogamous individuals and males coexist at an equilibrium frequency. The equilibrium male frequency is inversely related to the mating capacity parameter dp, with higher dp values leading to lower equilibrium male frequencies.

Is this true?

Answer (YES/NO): NO